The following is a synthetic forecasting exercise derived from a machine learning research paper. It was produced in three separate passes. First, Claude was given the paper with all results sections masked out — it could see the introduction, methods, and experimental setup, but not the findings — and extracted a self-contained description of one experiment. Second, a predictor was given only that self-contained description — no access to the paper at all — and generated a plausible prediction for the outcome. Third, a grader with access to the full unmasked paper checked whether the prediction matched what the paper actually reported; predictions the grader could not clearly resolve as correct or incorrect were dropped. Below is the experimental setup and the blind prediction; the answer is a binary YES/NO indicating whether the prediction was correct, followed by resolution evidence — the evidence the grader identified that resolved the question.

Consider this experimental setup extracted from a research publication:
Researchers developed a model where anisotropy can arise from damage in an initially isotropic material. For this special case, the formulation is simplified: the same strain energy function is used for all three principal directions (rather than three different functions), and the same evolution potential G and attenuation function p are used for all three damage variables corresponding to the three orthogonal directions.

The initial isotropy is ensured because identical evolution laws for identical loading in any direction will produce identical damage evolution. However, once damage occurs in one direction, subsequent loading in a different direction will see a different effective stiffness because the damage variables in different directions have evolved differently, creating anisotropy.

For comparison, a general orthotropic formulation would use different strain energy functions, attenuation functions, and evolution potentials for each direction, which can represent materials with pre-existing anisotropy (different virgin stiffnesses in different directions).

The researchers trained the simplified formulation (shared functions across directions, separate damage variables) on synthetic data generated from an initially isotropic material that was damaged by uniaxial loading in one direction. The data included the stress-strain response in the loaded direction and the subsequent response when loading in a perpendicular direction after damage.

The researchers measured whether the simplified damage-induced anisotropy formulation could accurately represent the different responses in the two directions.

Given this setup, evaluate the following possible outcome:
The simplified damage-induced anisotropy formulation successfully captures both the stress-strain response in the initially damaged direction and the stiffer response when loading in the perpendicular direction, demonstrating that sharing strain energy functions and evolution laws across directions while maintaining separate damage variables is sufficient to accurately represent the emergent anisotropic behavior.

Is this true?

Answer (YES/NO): YES